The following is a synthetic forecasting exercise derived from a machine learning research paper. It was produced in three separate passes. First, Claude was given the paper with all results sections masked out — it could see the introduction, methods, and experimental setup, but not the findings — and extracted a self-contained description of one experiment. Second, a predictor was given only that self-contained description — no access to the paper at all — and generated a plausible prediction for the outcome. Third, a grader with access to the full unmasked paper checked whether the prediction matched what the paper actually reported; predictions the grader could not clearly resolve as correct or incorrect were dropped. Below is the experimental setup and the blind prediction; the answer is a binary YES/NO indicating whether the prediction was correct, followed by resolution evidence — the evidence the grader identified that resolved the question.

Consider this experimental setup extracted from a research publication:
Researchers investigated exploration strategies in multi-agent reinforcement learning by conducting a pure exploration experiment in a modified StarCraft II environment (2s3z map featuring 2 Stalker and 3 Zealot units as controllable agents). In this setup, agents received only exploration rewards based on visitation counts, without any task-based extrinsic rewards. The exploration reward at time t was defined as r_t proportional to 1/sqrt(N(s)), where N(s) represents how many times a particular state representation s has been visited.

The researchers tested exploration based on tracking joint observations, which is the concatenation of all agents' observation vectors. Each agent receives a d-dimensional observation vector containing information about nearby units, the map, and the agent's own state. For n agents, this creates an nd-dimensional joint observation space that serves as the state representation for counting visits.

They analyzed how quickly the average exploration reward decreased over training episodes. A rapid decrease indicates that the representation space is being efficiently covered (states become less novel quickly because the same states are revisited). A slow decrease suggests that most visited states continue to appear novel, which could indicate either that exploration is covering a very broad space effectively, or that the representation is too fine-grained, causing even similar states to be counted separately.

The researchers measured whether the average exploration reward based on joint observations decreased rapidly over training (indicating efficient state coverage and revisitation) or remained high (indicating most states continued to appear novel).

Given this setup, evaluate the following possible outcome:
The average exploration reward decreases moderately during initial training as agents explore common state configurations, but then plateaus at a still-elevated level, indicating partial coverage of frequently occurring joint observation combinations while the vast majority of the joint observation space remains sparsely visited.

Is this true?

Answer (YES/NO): NO